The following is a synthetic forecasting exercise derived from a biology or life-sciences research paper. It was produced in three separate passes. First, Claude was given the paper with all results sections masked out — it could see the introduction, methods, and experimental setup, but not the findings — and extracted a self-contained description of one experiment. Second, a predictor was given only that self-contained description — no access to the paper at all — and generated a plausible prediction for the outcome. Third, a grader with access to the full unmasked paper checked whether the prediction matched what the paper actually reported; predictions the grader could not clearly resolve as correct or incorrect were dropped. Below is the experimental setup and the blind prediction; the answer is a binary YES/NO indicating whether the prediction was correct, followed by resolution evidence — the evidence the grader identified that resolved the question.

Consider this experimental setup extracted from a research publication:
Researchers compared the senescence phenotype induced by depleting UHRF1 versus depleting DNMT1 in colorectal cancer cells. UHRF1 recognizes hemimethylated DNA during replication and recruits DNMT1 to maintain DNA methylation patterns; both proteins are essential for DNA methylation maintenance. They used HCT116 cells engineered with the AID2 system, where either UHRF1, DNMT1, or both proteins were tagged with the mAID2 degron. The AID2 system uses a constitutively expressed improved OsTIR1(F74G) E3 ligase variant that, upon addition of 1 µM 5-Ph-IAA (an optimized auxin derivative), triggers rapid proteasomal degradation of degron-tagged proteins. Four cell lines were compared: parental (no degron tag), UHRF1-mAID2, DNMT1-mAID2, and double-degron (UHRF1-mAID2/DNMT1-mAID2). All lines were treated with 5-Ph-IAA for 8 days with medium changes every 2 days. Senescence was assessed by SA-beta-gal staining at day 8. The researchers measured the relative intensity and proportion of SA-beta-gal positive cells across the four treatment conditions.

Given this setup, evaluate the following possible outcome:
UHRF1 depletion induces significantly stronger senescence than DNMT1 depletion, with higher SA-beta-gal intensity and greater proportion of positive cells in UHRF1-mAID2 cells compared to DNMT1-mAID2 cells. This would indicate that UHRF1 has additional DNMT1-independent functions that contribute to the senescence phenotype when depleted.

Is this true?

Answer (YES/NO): YES